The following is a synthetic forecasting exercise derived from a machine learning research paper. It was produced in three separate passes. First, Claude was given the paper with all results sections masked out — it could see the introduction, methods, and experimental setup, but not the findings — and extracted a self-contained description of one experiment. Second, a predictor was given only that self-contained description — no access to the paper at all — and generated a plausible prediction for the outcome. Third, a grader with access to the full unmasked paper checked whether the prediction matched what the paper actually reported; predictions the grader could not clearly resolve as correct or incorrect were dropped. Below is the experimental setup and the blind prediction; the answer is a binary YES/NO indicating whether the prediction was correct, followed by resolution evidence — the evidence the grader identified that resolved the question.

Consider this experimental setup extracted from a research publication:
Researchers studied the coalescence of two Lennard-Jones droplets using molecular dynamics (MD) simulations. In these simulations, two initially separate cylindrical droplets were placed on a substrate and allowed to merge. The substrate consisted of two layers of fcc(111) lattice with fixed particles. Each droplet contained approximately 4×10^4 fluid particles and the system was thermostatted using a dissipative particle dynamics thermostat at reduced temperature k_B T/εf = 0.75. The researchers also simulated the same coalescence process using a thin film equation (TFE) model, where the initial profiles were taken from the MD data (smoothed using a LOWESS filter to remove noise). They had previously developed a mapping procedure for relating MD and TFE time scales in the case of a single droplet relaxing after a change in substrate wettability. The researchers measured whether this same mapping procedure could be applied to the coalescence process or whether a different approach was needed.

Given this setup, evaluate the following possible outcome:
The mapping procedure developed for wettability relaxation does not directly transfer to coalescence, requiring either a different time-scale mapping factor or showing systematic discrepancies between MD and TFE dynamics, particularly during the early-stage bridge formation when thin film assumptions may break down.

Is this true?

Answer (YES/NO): YES